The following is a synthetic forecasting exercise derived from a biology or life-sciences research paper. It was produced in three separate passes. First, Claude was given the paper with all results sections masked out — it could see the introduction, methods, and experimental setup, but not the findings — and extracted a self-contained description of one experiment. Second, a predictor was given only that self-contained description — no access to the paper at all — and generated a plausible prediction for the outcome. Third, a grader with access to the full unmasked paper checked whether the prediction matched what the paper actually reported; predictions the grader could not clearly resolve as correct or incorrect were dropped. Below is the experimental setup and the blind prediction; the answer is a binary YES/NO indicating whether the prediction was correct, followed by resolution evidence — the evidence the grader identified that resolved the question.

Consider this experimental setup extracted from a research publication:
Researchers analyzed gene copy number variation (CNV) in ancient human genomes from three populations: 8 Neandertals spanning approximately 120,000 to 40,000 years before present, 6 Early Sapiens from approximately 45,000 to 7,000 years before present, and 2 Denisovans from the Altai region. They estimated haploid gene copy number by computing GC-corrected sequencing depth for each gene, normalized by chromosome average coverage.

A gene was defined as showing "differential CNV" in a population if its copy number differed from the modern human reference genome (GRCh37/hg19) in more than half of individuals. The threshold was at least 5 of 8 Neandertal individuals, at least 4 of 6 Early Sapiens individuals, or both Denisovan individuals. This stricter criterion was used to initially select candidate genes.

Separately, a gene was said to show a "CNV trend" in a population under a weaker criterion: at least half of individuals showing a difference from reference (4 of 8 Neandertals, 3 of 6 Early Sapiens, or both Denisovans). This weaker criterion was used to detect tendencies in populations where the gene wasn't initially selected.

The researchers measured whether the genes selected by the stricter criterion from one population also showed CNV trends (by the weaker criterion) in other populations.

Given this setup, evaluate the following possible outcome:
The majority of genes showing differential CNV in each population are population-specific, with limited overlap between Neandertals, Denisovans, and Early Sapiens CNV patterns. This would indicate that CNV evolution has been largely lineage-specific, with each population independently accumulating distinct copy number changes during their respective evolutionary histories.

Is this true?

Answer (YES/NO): NO